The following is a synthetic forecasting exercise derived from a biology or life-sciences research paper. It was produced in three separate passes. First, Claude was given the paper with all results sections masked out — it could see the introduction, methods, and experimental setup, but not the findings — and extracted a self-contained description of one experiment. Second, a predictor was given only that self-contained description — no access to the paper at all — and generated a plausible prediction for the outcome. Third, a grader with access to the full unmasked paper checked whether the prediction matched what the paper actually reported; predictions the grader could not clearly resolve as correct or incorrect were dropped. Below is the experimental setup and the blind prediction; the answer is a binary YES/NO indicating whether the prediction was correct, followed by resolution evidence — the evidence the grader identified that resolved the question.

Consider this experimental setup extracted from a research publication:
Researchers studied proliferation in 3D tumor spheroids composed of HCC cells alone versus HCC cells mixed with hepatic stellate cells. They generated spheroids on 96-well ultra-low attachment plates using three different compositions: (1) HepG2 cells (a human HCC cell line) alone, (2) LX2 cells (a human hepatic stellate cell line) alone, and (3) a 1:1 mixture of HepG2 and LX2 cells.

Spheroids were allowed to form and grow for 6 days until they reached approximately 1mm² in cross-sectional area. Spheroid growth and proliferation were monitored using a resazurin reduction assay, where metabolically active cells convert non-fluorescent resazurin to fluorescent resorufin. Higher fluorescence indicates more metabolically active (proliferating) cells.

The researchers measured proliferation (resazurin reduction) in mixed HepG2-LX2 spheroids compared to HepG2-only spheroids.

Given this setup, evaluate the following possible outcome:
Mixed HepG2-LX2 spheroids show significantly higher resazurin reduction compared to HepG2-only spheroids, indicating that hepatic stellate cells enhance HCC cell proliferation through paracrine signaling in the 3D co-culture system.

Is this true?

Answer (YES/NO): NO